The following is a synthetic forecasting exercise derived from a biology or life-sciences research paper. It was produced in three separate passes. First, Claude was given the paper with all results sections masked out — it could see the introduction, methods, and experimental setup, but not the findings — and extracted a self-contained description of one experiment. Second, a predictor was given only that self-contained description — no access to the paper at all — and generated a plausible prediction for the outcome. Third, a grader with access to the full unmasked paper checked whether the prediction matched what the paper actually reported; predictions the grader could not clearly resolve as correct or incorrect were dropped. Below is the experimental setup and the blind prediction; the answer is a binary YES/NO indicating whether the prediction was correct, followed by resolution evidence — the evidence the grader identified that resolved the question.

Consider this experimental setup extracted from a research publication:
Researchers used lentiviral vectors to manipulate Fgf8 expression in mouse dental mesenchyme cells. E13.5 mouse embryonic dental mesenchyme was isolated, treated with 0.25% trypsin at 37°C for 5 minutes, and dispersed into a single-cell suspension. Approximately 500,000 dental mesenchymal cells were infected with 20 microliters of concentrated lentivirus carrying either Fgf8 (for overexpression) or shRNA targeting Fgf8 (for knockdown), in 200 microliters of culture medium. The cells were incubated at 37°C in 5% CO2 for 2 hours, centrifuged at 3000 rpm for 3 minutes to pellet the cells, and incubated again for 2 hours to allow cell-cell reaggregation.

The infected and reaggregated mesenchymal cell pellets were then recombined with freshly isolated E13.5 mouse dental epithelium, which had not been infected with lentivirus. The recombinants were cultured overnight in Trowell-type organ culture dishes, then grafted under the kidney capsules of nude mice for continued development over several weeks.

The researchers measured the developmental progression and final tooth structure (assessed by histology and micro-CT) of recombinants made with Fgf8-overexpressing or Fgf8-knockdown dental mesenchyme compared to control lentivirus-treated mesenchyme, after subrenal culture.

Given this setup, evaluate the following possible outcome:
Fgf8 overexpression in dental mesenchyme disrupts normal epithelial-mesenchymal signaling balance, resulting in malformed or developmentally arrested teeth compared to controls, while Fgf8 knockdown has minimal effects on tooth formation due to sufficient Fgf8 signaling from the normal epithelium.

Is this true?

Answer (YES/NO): NO